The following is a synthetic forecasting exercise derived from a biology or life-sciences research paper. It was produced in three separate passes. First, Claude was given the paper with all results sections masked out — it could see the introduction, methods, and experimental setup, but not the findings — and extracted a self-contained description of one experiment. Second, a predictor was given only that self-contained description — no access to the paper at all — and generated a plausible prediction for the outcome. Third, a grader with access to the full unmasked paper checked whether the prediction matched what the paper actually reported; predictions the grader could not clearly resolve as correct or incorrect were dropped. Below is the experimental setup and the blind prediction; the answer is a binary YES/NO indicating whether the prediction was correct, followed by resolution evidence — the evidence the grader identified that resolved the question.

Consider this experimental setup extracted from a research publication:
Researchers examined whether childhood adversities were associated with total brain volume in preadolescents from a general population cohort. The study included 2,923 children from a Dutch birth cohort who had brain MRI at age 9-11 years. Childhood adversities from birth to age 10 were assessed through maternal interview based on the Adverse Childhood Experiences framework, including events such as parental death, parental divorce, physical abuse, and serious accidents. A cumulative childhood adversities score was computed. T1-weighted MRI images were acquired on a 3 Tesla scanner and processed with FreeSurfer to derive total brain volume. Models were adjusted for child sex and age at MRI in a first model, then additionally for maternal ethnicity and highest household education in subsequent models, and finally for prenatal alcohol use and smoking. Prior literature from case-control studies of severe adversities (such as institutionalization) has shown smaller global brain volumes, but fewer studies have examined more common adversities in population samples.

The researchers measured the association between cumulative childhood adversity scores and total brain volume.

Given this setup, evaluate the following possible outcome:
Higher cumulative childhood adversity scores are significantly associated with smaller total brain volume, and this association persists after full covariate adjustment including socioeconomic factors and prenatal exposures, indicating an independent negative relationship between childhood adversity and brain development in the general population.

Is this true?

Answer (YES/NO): YES